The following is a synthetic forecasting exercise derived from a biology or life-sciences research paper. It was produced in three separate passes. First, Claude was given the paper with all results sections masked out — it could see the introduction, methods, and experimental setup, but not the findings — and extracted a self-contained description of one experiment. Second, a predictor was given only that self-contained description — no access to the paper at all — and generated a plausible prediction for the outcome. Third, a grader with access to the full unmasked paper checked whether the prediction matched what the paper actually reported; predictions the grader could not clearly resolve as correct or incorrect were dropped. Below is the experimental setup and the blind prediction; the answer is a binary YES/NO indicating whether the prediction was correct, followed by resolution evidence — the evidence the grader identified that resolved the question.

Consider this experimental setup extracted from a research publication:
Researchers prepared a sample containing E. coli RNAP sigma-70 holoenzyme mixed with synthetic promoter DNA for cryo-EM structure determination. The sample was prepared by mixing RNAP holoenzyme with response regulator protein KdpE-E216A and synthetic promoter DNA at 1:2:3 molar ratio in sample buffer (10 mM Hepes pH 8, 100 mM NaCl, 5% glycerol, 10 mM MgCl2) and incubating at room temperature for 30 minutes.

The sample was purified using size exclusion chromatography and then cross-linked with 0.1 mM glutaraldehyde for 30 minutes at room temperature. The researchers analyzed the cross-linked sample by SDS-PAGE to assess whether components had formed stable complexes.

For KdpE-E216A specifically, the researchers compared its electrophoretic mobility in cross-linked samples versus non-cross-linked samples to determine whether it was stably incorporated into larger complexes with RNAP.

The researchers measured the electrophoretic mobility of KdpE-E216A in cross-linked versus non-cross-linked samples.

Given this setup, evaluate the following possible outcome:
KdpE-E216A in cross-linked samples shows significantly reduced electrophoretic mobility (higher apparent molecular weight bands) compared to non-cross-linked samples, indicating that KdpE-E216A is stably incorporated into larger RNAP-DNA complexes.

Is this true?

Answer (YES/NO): NO